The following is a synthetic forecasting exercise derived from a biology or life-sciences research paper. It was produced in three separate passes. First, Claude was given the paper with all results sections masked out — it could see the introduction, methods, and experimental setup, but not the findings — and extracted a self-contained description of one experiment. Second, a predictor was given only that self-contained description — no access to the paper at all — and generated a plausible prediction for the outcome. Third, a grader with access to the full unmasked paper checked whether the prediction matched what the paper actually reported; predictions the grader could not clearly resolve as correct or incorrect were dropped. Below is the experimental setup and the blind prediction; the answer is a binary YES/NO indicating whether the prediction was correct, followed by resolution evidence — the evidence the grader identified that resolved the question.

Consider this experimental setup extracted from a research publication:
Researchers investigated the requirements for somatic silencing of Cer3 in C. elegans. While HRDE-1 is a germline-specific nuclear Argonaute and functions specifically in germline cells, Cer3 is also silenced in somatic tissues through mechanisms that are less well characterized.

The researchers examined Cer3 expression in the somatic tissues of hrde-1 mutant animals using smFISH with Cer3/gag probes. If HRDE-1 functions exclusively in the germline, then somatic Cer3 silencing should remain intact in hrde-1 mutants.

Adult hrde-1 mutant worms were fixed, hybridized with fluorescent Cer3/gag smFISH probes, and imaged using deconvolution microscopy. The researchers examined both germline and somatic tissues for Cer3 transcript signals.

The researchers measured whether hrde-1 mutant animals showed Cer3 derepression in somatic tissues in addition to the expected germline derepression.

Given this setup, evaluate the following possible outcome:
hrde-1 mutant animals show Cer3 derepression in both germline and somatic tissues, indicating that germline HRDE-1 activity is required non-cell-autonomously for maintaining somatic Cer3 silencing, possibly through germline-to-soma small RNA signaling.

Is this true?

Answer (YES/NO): NO